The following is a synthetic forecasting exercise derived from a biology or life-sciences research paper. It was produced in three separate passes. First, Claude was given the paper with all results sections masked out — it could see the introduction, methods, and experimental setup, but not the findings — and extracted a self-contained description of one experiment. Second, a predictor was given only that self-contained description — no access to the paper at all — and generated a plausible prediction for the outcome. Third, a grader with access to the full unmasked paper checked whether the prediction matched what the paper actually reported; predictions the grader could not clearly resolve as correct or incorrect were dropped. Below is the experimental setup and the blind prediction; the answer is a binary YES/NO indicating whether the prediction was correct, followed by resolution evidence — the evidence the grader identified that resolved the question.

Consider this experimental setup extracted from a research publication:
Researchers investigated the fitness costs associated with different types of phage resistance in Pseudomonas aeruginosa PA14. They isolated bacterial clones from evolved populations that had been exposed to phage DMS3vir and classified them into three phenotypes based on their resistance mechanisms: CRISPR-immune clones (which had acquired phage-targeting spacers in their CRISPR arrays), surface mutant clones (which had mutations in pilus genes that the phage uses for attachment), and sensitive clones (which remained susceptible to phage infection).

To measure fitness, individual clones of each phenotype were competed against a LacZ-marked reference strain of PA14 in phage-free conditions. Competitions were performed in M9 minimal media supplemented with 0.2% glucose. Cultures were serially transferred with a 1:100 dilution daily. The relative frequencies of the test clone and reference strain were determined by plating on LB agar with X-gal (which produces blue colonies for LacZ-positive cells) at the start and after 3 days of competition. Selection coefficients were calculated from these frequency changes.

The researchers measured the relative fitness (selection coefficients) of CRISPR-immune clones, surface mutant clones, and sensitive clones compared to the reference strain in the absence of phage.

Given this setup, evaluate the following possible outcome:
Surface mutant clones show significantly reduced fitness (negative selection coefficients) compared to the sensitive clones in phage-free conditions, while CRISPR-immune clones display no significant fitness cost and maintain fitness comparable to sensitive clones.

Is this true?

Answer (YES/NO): NO